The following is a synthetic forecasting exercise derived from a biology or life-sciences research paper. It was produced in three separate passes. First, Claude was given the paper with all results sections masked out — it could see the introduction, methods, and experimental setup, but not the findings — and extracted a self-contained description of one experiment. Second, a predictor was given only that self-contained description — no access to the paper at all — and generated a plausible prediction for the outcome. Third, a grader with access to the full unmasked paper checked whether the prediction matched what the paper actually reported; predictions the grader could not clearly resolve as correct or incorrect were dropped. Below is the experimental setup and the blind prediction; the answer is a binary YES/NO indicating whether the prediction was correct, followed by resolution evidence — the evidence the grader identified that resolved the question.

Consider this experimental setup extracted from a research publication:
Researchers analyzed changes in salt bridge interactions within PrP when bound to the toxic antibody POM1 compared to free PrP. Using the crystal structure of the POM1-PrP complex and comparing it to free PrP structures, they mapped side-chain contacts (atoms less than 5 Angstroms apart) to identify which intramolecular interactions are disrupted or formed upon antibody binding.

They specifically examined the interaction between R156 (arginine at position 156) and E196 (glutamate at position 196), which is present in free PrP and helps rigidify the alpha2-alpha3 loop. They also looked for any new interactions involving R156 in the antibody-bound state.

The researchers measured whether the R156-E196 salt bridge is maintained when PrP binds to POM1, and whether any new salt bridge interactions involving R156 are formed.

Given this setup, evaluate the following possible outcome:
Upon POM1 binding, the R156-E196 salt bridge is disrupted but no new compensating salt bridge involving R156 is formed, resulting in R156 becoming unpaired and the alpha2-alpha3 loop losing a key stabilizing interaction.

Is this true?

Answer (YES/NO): NO